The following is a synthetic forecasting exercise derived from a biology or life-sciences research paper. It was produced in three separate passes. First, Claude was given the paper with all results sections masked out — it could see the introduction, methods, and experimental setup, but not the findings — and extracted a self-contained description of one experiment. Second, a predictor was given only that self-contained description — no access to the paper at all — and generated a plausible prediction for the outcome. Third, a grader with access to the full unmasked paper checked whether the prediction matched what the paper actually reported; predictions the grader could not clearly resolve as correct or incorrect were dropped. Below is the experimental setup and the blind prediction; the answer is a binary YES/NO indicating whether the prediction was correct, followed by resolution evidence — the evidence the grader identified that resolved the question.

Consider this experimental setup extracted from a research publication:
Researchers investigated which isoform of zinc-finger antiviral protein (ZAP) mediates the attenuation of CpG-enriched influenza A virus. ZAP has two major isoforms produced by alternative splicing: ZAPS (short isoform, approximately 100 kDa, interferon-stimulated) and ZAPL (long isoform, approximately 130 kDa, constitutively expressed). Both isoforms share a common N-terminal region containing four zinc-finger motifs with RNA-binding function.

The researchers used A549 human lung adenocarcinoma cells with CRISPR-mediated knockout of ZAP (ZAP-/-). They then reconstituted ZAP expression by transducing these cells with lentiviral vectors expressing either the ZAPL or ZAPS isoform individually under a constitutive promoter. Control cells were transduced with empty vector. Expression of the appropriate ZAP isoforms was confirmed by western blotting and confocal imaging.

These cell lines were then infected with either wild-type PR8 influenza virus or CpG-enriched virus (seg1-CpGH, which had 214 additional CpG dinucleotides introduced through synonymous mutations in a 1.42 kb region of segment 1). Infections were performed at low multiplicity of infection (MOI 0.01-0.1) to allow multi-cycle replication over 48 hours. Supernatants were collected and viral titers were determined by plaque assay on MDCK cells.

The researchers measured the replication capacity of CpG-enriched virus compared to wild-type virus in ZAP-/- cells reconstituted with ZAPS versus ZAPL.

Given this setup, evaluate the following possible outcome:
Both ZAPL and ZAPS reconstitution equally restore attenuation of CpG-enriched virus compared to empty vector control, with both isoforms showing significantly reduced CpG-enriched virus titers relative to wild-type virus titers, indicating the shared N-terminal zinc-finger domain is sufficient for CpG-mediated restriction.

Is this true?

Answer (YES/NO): NO